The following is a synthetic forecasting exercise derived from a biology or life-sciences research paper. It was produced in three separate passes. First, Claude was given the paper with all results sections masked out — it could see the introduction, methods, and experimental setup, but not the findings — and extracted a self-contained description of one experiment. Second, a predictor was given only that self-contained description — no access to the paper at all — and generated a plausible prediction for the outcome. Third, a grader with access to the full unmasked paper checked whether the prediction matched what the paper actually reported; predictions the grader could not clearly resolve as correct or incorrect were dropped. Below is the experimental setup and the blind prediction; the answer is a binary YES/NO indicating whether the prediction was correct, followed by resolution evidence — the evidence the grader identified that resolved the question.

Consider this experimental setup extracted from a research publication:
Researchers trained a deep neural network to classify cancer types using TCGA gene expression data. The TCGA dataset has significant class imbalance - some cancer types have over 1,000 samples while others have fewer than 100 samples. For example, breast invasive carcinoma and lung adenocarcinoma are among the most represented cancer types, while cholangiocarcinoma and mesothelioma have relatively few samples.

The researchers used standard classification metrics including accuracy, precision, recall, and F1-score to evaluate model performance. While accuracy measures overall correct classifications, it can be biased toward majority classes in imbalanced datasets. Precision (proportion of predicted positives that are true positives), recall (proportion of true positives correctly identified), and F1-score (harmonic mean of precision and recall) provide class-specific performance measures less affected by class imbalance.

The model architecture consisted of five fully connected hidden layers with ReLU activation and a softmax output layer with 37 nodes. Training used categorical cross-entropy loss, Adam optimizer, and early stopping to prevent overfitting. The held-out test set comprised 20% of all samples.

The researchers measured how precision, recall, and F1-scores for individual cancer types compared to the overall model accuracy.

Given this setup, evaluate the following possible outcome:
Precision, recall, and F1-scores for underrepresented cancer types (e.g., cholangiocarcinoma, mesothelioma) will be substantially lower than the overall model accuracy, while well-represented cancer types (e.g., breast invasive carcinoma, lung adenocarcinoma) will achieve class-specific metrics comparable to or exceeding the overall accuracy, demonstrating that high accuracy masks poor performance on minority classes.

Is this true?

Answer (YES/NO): NO